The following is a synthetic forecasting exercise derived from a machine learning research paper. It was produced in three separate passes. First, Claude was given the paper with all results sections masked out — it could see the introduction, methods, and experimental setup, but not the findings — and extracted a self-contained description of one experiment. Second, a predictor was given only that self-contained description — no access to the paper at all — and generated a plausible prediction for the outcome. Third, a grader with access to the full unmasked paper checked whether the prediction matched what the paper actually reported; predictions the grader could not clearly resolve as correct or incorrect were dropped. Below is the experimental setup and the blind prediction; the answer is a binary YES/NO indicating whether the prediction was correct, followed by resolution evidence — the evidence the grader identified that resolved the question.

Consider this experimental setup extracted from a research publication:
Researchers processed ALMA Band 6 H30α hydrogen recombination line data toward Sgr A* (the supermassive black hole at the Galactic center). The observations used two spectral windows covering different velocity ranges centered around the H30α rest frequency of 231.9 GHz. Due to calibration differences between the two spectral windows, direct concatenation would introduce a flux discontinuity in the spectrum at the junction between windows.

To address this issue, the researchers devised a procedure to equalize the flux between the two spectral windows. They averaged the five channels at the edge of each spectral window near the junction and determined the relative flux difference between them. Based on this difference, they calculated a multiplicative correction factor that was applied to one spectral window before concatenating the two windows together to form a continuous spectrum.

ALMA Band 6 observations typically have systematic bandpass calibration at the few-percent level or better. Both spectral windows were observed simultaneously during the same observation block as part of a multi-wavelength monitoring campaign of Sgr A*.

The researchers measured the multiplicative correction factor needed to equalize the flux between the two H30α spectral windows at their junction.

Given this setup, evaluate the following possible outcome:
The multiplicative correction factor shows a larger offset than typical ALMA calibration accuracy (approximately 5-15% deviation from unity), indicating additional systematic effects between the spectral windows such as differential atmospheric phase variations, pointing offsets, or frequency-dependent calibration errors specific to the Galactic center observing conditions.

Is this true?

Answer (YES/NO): NO